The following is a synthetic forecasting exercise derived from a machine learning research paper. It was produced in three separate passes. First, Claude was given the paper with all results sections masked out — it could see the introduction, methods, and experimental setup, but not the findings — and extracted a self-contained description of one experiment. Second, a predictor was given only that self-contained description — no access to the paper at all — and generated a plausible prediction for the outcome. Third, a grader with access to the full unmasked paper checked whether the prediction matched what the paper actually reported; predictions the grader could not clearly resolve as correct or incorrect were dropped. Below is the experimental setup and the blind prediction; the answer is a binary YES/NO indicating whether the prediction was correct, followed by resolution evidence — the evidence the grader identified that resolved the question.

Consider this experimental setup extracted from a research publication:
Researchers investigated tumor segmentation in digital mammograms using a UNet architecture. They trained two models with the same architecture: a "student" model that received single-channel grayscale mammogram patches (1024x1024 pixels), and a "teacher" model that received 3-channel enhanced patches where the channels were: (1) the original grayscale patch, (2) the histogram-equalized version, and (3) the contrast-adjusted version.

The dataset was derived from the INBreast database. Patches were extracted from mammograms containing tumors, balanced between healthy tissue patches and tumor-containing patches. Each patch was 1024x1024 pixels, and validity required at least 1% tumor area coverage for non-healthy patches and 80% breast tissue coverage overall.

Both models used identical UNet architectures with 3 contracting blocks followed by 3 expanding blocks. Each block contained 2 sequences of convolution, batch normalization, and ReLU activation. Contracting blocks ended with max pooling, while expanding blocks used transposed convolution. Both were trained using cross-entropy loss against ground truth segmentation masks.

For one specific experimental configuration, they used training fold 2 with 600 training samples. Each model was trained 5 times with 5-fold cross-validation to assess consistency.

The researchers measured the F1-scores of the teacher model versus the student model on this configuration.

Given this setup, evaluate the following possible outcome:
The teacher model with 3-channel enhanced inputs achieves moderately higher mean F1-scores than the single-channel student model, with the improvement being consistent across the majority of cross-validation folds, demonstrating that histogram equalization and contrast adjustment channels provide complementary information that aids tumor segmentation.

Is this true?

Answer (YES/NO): NO